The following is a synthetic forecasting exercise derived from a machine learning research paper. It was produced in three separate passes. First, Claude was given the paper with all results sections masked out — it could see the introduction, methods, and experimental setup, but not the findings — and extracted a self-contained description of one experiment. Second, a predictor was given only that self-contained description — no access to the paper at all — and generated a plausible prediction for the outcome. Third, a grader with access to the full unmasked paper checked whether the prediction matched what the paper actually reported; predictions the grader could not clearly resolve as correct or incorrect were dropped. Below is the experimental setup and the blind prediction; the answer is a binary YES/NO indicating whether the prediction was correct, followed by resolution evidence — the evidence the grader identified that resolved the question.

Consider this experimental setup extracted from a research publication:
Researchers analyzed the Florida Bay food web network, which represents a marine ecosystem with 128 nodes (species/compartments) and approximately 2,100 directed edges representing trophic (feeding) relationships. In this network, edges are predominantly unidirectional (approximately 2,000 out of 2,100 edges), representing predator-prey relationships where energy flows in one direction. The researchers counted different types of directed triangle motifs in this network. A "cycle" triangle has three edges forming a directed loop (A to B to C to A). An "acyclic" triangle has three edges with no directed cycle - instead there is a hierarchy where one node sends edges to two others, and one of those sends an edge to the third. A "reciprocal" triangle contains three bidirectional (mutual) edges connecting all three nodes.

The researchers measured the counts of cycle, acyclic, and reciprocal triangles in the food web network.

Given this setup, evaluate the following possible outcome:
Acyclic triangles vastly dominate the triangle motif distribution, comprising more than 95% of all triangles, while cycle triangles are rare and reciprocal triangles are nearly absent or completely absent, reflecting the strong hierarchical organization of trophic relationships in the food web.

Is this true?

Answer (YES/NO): YES